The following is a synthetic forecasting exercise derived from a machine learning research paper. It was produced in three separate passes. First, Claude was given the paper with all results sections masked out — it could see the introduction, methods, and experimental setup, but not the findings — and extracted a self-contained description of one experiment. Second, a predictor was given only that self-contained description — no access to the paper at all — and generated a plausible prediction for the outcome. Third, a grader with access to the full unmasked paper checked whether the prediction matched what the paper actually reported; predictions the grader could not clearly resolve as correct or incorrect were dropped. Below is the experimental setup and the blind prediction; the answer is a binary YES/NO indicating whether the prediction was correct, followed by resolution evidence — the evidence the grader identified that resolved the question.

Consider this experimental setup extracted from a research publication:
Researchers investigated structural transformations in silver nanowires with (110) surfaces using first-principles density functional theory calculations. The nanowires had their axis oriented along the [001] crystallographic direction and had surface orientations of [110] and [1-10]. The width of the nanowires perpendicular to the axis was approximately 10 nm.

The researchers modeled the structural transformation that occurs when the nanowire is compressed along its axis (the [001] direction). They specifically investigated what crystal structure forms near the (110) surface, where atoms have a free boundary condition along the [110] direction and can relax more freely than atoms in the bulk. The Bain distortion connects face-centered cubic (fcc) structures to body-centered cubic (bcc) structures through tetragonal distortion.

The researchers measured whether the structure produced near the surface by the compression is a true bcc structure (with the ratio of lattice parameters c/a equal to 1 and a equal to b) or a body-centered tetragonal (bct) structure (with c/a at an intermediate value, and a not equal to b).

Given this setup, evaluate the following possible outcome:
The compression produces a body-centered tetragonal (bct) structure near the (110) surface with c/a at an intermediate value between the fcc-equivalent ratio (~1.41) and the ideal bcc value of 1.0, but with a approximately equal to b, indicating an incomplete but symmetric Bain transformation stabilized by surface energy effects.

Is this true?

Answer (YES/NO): NO